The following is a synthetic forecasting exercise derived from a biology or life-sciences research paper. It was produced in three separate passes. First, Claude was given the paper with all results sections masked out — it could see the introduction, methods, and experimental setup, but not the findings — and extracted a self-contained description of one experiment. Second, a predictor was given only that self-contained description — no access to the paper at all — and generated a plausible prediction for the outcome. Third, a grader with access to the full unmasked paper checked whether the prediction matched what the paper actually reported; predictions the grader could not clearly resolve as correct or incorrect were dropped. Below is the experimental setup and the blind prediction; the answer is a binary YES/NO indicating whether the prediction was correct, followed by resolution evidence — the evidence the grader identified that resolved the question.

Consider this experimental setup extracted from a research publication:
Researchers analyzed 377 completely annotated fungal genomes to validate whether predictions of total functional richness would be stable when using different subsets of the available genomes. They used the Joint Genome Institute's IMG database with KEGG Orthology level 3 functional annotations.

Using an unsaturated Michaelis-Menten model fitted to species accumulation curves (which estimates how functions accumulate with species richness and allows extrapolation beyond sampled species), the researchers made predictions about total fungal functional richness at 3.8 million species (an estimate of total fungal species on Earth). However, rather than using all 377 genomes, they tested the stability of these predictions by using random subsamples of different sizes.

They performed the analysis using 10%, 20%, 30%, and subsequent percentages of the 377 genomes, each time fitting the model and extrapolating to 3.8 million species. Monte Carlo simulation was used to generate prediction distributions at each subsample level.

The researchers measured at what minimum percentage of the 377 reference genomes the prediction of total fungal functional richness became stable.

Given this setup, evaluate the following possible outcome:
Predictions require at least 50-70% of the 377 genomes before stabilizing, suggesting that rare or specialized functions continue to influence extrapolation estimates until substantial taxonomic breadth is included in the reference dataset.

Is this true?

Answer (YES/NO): YES